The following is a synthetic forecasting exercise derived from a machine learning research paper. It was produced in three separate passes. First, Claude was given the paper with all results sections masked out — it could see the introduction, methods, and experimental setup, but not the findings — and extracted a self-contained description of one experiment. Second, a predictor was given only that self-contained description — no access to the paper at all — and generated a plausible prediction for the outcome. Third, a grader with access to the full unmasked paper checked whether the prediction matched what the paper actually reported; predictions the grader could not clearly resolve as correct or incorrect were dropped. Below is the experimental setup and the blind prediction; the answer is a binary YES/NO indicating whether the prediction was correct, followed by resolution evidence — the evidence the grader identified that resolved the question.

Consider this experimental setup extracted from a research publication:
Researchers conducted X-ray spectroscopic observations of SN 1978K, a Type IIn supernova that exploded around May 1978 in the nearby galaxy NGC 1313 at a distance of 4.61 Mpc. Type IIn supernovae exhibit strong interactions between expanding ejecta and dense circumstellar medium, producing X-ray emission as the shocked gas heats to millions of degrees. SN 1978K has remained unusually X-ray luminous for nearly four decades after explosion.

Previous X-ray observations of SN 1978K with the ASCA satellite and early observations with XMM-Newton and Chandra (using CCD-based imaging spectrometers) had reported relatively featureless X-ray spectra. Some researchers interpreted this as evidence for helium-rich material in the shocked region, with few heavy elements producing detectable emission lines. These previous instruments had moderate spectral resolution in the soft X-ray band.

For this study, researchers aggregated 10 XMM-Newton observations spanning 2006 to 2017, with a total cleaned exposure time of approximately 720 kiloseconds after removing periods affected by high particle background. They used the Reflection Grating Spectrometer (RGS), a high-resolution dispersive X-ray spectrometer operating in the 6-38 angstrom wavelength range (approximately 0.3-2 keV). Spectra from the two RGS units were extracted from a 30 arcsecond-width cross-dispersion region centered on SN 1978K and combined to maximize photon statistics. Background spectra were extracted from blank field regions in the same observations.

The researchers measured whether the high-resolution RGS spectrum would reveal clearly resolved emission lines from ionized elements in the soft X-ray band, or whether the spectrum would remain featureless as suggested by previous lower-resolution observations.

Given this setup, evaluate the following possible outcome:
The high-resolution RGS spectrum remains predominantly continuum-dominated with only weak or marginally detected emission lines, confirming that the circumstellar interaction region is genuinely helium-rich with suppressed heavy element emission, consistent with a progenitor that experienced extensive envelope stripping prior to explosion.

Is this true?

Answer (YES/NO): NO